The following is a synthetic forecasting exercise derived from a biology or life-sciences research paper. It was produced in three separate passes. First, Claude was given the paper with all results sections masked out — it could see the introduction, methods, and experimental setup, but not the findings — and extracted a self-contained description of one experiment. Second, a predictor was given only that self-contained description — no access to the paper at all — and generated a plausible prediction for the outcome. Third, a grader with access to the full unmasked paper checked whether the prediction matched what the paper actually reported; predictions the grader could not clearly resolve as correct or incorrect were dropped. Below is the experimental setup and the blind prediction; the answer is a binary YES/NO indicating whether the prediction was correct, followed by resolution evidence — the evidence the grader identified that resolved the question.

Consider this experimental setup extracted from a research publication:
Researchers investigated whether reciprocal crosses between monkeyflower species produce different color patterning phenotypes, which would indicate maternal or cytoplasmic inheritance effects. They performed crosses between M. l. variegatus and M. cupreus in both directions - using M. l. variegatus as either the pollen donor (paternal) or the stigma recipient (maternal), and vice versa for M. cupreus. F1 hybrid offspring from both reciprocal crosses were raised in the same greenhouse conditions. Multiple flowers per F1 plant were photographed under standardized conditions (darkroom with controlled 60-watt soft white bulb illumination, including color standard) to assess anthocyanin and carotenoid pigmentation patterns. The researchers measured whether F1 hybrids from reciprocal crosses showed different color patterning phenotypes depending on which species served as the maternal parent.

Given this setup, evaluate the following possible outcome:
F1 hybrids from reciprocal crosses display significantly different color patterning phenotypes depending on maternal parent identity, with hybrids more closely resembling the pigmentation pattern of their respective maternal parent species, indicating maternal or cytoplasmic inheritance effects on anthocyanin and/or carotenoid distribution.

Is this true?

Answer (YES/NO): NO